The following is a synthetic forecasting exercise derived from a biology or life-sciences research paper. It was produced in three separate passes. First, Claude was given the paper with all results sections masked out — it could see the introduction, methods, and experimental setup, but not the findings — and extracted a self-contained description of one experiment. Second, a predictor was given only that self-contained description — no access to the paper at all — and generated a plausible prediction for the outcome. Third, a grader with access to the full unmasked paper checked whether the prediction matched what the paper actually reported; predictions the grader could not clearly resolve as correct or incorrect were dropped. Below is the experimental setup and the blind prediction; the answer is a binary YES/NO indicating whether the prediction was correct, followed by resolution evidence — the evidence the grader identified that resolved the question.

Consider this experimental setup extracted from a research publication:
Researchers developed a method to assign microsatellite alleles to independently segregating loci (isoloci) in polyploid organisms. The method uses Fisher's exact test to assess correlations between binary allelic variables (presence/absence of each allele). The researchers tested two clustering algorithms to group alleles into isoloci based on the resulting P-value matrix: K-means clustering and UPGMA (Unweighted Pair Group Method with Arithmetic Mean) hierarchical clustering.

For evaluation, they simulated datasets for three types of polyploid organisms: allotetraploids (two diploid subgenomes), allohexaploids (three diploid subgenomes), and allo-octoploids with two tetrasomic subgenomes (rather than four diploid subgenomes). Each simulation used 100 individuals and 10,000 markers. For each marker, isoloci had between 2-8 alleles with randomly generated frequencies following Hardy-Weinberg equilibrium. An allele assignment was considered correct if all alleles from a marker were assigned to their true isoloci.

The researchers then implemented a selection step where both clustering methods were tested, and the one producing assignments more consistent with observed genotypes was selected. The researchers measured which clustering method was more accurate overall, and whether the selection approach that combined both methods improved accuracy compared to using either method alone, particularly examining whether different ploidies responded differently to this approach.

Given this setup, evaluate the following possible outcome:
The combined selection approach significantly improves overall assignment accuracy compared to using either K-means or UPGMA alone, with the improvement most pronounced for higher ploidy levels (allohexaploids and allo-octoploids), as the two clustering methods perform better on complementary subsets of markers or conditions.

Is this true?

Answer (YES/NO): NO